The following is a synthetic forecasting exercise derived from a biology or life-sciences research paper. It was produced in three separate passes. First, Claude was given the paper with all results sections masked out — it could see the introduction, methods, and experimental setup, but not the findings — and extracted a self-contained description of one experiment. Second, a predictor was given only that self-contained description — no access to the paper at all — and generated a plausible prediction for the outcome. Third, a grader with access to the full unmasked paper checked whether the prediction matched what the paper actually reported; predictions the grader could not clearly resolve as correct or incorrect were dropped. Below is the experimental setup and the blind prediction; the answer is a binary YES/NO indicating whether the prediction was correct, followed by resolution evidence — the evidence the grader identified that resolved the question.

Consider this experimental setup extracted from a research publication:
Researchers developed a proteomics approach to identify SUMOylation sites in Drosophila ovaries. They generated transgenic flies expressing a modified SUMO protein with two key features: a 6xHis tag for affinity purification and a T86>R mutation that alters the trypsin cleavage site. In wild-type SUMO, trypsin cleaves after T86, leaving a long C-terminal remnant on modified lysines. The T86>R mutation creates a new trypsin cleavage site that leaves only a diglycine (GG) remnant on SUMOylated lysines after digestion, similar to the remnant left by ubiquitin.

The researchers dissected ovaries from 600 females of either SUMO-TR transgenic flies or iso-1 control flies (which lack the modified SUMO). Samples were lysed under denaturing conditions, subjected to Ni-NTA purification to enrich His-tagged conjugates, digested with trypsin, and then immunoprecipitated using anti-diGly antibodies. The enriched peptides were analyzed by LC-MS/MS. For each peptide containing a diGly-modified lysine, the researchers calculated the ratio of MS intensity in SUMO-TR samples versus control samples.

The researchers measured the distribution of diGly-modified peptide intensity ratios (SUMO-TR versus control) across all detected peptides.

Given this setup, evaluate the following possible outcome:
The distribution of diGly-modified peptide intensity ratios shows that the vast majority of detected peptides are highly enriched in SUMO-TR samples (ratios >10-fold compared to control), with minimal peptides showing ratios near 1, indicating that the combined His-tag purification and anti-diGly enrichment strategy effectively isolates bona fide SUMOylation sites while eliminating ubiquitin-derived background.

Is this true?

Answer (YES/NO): NO